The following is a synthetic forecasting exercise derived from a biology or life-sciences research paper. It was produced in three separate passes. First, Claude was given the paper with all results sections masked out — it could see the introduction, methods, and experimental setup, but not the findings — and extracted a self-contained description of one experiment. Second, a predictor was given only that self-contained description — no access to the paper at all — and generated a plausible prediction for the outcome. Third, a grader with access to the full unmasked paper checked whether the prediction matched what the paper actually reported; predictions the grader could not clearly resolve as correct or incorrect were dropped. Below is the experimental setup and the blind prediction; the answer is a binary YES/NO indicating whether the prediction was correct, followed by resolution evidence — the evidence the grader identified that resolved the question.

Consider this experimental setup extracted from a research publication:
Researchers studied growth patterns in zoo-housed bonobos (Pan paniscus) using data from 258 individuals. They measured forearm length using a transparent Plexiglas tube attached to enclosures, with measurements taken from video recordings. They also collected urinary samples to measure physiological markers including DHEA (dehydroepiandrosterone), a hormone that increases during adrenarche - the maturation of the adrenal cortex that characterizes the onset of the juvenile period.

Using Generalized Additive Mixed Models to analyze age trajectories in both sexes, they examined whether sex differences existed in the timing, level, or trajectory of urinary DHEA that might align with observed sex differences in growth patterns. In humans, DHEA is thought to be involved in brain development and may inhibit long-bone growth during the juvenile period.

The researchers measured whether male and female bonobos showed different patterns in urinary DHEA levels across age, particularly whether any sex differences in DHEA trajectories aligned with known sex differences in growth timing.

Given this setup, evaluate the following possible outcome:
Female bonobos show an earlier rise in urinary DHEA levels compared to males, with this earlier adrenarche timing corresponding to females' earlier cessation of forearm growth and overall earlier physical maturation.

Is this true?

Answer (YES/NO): NO